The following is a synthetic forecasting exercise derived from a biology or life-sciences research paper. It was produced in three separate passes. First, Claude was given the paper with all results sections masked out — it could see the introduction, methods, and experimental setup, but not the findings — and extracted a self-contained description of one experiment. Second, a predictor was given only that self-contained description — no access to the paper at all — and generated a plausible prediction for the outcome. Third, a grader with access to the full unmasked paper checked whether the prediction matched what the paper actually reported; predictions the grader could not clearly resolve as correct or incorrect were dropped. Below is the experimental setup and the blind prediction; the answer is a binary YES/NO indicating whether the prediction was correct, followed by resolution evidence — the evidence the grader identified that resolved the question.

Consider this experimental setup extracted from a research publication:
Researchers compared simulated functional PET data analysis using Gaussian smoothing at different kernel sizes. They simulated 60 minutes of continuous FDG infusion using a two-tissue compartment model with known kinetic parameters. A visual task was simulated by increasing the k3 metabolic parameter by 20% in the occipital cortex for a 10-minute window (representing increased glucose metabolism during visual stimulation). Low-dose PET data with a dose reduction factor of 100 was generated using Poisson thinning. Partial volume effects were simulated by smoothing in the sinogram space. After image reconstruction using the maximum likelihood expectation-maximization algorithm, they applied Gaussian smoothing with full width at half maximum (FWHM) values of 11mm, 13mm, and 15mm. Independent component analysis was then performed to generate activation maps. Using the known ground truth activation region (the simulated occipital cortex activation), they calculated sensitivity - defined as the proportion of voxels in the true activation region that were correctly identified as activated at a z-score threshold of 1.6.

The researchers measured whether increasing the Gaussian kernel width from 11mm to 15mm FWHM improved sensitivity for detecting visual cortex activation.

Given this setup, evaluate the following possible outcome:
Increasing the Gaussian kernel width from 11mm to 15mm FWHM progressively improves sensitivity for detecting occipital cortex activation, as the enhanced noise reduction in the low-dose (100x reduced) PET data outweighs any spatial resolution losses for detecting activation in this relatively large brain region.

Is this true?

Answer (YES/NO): NO